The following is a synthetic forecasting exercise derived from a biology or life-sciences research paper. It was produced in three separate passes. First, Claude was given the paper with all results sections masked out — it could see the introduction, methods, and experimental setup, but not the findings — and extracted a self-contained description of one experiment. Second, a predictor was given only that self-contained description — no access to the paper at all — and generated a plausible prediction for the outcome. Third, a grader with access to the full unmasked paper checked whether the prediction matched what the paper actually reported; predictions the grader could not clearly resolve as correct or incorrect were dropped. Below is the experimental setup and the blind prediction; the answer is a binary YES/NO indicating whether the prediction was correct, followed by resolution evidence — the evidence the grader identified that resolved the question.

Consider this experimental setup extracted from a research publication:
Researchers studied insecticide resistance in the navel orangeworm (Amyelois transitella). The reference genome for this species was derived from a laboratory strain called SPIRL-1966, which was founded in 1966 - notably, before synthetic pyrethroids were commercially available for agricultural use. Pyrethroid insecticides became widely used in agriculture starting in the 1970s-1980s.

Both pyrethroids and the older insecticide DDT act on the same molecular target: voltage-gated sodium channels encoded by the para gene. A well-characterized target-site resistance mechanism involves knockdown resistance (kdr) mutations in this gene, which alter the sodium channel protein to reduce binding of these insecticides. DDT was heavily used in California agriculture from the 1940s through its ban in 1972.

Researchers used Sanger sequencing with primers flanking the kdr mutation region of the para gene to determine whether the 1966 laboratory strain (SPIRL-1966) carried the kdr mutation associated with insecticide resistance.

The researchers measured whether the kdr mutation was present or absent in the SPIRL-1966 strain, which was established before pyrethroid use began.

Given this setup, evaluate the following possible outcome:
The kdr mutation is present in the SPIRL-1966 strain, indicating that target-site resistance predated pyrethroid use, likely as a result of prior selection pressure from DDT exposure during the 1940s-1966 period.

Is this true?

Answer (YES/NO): NO